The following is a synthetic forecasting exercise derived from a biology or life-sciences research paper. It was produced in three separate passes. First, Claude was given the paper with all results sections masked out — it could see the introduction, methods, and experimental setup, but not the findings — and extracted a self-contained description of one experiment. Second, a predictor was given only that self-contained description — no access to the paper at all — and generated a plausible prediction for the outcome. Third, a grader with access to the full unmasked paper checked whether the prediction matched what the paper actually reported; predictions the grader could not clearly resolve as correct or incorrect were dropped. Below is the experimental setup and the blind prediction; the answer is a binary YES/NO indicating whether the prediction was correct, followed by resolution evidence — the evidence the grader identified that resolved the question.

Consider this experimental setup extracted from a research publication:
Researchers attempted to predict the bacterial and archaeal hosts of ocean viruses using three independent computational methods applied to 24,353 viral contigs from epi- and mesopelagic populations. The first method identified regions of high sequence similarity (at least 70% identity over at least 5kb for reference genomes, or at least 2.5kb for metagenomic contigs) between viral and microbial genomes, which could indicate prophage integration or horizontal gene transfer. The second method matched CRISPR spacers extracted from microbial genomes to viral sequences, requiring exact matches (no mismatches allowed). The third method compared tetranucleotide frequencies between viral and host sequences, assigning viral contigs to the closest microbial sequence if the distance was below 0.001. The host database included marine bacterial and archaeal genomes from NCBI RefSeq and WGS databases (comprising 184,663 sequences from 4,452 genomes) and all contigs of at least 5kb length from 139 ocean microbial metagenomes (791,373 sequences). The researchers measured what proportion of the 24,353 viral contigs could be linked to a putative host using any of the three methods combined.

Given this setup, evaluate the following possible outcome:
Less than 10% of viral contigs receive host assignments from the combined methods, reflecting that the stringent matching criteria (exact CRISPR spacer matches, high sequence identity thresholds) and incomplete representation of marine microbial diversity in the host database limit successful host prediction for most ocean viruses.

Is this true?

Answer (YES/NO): NO